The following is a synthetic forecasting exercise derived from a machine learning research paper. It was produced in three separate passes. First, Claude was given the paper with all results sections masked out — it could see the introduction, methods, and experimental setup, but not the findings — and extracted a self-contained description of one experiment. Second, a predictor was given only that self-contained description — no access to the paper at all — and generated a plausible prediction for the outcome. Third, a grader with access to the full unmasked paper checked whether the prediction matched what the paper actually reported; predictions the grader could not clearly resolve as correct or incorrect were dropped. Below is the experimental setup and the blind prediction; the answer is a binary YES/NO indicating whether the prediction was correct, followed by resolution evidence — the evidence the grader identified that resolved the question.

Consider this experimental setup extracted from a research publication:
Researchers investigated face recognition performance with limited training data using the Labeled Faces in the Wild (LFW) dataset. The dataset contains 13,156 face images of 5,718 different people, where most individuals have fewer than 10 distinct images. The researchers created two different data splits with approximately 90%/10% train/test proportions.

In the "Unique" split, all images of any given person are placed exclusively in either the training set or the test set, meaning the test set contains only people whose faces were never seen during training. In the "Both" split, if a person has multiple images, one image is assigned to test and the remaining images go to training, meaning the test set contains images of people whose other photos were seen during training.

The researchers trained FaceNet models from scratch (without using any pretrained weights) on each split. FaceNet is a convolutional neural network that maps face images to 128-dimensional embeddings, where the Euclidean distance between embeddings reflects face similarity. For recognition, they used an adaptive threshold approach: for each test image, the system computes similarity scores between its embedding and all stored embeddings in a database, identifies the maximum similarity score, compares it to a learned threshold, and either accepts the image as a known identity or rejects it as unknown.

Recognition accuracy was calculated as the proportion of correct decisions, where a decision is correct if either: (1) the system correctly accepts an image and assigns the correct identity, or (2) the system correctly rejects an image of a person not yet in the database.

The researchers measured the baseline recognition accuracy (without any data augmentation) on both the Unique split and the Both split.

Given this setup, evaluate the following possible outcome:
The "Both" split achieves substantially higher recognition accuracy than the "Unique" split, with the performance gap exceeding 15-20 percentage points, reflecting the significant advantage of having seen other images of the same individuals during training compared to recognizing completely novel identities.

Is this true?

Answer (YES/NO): YES